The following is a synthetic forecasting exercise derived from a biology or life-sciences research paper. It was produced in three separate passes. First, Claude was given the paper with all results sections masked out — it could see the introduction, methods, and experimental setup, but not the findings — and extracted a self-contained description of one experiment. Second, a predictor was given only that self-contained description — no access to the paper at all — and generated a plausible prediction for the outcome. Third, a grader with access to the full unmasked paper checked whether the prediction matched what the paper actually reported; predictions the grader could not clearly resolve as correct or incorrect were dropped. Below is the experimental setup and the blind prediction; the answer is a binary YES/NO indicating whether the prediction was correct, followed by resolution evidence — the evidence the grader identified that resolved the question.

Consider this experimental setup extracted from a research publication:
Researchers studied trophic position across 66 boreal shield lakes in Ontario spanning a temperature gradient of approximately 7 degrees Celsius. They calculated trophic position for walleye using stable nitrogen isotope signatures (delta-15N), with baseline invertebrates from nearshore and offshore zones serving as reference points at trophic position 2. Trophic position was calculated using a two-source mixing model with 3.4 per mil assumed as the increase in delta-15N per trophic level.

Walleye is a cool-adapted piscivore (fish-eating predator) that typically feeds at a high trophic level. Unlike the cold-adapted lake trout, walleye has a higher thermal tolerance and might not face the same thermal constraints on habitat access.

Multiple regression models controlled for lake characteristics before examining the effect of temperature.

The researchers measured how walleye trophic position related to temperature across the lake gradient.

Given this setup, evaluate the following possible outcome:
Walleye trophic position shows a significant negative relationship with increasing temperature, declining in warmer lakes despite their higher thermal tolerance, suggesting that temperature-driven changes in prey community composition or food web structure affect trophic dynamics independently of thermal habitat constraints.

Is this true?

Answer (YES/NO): NO